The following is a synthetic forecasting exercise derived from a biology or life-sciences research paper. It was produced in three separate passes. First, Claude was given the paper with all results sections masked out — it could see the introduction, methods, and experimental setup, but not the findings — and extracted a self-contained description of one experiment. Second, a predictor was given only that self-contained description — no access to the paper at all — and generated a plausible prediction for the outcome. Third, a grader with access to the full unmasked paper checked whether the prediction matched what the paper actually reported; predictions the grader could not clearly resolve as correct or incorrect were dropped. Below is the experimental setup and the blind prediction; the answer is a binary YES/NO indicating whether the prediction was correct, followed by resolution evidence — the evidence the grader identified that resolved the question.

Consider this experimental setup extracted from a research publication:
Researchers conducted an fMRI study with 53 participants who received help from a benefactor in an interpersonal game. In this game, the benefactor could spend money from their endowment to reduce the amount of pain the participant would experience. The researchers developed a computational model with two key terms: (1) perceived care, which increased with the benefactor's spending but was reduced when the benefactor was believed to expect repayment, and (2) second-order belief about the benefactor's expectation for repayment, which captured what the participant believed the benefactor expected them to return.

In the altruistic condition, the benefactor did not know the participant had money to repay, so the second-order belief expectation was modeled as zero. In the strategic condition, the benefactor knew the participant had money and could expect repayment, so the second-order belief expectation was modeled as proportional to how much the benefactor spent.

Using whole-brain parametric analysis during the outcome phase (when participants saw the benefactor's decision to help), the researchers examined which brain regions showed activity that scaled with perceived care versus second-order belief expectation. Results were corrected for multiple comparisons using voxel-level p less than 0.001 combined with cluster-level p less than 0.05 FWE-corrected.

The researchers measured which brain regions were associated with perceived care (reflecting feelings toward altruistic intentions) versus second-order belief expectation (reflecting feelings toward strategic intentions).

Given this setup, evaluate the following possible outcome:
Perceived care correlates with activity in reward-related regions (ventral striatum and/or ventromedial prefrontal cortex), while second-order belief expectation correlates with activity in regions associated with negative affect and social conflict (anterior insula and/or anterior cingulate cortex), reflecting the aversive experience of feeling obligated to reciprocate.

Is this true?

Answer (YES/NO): NO